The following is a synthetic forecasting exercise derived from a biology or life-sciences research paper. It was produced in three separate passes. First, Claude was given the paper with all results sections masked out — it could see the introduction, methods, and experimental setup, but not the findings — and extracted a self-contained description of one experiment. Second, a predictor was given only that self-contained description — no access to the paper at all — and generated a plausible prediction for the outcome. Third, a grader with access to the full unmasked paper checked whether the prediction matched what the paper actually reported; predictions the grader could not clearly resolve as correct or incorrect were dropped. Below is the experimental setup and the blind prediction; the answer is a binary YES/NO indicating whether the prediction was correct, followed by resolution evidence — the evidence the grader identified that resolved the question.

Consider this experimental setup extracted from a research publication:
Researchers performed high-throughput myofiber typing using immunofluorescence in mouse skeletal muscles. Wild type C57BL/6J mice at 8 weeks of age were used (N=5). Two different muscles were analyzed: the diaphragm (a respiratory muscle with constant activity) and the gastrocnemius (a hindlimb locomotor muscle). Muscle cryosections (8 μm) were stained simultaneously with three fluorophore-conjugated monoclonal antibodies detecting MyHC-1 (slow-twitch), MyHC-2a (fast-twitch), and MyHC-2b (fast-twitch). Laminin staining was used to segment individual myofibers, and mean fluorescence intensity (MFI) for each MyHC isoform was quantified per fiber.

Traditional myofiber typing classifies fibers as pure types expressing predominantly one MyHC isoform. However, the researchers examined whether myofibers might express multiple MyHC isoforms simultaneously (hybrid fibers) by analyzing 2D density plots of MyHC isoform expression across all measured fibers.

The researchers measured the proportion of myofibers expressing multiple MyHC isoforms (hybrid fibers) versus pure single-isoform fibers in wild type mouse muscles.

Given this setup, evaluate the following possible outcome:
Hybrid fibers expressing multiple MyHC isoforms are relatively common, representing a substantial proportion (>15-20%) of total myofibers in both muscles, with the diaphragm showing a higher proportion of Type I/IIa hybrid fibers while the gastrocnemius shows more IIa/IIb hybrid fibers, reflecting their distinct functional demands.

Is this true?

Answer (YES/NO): NO